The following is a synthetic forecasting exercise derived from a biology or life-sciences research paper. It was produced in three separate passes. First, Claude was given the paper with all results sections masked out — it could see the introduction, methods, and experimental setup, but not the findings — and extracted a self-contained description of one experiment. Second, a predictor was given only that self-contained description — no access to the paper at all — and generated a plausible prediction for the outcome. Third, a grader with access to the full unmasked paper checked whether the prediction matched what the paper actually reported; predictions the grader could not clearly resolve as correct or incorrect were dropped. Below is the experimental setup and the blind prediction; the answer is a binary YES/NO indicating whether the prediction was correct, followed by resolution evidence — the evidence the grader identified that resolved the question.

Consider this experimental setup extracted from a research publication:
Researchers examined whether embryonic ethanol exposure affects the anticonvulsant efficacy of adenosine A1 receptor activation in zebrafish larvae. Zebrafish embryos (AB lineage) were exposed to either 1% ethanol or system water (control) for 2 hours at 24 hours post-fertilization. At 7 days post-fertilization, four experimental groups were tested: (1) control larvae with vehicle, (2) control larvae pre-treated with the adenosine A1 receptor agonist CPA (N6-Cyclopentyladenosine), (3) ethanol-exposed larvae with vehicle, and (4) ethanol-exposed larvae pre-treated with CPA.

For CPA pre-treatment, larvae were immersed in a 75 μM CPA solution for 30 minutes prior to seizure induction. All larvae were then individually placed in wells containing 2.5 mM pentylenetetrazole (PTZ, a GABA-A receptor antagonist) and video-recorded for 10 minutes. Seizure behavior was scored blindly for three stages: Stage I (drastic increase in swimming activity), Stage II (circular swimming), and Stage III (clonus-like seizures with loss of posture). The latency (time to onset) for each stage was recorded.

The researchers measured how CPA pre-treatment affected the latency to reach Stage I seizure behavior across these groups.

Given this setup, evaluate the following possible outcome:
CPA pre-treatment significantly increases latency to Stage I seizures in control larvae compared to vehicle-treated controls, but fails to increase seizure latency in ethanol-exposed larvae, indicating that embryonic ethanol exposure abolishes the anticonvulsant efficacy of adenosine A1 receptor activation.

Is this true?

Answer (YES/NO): NO